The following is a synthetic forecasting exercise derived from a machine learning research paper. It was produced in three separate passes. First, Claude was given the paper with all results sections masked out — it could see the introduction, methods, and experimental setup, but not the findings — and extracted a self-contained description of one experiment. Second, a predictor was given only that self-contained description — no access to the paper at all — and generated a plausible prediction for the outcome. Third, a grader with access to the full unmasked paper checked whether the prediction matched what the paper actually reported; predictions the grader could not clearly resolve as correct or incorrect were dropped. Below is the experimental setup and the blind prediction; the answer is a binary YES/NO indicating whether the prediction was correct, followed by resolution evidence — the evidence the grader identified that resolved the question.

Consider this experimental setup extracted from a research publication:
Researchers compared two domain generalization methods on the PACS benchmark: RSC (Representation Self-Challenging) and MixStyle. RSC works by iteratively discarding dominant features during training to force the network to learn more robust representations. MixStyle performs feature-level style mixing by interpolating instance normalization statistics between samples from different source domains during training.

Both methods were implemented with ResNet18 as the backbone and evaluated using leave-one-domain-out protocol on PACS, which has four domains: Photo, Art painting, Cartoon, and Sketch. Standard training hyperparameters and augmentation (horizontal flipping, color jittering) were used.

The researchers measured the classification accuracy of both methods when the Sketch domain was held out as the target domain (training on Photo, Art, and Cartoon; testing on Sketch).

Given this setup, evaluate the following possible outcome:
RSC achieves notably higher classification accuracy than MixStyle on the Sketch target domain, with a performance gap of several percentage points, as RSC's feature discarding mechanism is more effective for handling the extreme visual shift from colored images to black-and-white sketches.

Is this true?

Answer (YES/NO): YES